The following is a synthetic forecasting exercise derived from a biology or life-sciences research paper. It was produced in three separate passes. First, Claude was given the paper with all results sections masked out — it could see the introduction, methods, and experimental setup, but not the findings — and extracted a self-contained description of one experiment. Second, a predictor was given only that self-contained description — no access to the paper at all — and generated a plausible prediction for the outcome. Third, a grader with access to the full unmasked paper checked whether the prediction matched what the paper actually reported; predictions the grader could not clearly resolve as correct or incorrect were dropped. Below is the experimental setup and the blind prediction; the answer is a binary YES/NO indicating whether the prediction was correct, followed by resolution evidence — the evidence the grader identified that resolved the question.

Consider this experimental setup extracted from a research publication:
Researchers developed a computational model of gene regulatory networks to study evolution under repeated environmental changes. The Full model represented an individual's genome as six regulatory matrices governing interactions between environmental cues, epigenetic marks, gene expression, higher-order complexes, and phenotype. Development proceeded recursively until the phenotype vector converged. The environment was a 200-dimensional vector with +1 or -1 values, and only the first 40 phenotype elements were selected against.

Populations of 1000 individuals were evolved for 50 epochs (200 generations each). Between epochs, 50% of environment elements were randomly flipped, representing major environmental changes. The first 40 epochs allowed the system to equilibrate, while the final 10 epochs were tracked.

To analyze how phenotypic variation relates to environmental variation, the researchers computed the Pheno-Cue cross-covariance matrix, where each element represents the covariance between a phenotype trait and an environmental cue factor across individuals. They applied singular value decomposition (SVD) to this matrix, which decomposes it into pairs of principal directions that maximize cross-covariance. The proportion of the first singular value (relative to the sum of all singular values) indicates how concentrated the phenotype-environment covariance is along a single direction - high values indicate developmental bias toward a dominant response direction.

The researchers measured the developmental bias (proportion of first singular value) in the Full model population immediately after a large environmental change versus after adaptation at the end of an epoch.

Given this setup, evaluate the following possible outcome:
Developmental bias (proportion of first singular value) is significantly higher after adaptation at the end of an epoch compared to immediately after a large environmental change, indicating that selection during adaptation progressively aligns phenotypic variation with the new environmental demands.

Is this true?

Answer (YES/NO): NO